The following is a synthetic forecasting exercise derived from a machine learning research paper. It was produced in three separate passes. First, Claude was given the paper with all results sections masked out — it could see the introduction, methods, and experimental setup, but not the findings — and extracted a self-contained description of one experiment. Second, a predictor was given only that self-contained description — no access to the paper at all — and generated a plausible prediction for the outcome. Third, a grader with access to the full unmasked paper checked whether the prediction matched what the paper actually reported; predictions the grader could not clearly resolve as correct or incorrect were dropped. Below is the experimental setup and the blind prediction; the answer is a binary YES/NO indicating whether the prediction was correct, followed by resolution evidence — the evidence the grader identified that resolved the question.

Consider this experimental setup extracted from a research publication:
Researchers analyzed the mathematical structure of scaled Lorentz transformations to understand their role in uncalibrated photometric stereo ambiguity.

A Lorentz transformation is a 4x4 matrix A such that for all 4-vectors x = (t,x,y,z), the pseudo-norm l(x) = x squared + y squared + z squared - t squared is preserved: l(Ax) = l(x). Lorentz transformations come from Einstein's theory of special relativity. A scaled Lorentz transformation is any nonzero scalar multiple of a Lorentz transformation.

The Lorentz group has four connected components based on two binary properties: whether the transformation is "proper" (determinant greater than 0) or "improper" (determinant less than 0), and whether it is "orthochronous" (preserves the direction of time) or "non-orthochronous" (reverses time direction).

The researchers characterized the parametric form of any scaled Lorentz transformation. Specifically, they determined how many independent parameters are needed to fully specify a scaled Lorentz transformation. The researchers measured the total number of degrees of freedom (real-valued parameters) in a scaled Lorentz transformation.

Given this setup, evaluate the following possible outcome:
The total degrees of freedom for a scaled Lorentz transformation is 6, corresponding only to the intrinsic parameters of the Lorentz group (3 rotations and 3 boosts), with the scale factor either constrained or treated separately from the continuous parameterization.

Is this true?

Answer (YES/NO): NO